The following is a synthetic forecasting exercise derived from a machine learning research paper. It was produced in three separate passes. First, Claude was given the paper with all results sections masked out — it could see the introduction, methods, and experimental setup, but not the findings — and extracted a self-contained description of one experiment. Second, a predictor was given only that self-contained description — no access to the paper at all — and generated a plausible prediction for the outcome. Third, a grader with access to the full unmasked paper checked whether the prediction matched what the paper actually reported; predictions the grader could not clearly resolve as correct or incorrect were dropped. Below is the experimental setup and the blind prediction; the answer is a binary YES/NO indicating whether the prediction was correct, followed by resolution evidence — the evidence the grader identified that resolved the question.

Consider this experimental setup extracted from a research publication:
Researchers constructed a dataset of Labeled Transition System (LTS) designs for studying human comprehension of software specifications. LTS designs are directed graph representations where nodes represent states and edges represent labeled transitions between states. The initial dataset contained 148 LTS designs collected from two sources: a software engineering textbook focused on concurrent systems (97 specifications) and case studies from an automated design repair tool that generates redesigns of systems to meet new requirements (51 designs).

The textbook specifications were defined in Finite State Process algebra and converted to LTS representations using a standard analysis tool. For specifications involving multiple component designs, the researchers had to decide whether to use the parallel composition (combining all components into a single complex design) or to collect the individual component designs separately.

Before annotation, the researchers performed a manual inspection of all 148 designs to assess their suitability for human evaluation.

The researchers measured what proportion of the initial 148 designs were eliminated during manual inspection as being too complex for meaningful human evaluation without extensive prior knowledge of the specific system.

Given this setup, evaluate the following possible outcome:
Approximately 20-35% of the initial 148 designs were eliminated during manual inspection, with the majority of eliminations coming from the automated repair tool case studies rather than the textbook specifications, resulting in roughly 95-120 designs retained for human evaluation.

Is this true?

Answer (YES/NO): NO